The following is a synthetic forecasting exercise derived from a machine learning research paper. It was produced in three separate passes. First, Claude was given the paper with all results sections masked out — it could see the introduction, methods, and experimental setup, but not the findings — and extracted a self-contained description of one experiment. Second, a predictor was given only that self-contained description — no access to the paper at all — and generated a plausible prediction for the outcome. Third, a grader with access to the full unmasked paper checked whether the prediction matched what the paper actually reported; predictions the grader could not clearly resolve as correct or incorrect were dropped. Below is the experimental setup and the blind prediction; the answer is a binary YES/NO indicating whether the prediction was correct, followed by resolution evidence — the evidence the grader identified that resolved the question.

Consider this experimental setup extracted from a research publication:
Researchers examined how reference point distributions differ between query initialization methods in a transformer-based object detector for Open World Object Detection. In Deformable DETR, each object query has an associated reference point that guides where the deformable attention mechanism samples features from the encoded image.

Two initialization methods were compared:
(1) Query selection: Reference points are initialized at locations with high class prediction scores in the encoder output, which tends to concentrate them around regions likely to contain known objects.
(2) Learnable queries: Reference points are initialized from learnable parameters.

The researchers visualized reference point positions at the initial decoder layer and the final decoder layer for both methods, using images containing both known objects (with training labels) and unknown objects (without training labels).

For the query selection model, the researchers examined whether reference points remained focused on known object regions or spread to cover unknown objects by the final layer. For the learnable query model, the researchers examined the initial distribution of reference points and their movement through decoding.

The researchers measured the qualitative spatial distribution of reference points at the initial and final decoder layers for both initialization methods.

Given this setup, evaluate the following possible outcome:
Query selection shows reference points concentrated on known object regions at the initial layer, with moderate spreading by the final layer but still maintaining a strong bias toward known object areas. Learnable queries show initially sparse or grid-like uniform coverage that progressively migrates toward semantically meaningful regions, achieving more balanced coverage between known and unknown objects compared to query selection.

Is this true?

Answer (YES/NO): NO